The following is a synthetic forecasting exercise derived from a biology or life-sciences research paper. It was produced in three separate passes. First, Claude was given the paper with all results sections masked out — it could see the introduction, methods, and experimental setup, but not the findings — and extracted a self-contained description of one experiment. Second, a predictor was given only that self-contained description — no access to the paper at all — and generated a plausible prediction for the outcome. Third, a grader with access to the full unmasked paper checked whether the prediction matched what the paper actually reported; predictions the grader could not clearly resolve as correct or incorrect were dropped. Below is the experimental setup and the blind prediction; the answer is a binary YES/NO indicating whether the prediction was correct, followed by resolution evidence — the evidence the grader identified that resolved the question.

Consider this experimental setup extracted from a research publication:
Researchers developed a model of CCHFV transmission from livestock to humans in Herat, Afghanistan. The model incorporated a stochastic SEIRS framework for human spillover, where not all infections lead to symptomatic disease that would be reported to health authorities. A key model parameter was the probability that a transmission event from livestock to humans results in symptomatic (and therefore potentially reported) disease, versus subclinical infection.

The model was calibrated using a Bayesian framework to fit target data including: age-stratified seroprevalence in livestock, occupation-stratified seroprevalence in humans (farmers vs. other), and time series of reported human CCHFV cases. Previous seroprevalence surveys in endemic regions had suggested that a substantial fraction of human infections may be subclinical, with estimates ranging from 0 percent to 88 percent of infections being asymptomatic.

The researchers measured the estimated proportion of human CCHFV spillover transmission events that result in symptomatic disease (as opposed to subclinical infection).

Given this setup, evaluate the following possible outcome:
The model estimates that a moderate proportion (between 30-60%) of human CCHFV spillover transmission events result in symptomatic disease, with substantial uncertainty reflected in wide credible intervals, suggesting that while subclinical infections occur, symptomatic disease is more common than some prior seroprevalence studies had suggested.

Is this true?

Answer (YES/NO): NO